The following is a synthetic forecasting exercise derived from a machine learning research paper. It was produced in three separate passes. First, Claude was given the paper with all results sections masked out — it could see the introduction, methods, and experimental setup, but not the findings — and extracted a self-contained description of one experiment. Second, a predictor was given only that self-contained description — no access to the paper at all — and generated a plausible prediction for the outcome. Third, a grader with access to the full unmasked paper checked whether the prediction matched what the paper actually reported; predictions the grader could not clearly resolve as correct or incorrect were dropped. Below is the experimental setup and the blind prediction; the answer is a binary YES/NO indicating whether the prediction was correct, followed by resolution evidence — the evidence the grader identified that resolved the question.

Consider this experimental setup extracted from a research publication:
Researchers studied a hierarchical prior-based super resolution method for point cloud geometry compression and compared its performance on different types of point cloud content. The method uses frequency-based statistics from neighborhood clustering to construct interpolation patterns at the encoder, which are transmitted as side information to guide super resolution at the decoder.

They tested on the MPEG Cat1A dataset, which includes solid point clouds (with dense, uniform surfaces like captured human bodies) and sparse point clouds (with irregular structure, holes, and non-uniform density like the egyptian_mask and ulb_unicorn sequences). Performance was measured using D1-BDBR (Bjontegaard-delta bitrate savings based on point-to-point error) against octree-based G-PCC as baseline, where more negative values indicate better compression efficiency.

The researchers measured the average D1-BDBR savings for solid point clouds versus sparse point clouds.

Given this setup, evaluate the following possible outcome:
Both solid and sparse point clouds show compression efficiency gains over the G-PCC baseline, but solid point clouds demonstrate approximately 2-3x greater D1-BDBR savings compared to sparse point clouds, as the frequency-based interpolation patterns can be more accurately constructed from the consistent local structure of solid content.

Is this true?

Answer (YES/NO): YES